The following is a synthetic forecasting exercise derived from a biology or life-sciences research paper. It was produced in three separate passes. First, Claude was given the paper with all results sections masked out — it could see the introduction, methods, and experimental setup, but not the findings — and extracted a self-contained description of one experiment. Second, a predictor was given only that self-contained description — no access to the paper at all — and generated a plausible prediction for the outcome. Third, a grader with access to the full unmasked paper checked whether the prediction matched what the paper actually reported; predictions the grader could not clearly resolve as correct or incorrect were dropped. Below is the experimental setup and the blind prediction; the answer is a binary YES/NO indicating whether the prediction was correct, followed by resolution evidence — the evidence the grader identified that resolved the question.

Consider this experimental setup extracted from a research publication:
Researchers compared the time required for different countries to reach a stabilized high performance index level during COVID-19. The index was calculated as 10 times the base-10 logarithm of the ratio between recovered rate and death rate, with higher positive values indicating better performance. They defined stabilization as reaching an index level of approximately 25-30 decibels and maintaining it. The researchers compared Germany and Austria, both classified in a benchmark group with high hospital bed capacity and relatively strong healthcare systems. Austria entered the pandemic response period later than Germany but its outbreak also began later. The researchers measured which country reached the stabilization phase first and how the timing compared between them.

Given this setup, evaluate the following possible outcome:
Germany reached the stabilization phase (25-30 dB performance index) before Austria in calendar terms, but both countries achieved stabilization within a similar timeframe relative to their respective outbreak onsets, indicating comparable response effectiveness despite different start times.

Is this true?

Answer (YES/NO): NO